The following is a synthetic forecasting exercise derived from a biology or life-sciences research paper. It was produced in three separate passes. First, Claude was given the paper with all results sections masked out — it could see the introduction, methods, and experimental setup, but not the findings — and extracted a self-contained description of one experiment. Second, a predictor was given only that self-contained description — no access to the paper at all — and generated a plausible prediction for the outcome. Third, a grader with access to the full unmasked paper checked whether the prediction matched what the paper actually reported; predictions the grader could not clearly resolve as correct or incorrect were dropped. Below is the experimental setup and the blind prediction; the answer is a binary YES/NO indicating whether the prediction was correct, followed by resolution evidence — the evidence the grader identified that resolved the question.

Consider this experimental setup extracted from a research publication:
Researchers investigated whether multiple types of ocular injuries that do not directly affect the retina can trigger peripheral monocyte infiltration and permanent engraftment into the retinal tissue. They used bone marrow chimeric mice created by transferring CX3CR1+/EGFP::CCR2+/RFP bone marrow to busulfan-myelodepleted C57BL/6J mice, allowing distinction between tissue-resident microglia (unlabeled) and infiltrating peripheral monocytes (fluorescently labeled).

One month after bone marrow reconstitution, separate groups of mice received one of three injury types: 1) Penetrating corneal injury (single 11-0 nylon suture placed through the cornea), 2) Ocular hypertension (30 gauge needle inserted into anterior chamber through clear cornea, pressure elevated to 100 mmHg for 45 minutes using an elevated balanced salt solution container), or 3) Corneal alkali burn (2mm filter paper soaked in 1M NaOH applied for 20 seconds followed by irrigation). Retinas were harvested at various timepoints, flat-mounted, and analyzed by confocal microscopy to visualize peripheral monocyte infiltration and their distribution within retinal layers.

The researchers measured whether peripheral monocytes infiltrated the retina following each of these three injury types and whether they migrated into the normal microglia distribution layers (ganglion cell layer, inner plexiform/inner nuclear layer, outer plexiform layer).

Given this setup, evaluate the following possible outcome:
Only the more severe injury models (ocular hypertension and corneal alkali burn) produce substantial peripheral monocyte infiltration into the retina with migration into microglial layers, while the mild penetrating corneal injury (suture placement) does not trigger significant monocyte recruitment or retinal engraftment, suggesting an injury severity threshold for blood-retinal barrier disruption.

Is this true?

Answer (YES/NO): NO